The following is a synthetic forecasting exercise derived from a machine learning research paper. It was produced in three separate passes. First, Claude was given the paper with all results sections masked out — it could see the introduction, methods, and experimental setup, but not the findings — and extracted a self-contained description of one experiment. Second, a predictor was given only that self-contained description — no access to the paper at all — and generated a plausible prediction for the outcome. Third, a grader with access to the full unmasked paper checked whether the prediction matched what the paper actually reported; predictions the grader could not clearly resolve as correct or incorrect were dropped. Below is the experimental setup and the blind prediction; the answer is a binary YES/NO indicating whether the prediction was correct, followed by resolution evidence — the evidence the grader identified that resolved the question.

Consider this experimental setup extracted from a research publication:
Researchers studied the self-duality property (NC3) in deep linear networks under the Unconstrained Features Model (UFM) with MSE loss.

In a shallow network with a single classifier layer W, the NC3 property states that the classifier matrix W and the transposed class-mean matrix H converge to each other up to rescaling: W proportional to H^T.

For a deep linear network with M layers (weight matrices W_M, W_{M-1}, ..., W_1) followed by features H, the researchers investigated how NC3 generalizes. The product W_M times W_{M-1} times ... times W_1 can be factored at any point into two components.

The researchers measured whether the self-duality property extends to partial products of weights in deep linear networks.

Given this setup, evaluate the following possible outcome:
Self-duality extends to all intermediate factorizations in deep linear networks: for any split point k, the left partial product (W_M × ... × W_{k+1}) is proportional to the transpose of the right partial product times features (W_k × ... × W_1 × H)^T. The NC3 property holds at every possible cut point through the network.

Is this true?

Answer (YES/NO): YES